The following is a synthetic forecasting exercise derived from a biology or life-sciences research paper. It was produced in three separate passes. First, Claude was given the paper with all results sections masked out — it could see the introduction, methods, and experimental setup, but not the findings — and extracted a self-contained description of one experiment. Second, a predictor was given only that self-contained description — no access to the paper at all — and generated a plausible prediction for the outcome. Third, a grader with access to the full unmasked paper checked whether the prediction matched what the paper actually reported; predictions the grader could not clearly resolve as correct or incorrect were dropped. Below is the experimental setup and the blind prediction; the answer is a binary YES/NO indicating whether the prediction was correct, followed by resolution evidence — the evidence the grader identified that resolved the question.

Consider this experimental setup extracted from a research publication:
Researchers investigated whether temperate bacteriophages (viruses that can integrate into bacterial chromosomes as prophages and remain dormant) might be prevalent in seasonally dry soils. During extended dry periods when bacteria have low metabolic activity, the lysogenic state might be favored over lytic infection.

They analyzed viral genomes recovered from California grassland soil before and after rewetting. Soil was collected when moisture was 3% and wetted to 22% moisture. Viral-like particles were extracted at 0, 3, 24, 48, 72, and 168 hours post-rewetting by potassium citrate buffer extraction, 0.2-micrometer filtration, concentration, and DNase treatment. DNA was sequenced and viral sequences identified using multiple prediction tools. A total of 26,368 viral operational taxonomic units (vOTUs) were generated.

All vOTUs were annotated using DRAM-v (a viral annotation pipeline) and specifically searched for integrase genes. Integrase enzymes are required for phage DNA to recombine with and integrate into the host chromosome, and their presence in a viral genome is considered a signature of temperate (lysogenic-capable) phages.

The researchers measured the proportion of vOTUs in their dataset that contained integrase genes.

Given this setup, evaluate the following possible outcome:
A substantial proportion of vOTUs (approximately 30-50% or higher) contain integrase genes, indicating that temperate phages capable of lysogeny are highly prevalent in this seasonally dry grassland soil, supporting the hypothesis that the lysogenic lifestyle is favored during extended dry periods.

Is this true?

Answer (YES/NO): NO